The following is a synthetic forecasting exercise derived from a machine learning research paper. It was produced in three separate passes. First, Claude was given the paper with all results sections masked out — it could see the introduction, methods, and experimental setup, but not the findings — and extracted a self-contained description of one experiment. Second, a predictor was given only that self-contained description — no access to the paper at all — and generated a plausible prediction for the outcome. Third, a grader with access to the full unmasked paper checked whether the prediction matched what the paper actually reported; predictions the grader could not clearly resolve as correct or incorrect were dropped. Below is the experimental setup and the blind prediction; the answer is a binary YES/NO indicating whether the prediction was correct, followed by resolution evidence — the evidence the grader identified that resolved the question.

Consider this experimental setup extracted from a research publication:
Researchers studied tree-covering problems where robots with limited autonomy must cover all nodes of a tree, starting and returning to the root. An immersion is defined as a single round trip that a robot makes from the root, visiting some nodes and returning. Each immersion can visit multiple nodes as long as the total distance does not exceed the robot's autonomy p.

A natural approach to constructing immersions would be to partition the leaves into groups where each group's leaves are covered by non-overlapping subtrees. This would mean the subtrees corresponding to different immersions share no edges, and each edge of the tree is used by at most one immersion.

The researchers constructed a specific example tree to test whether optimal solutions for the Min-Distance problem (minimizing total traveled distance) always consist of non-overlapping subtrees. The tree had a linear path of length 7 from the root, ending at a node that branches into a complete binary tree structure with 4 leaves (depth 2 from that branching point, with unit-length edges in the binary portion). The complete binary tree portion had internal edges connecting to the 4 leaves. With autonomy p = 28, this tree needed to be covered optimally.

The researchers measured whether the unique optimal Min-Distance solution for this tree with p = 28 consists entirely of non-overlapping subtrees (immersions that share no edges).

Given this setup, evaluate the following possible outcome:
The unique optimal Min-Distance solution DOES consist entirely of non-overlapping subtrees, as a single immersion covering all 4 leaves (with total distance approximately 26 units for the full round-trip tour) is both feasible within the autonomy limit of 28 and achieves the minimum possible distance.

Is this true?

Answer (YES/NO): NO